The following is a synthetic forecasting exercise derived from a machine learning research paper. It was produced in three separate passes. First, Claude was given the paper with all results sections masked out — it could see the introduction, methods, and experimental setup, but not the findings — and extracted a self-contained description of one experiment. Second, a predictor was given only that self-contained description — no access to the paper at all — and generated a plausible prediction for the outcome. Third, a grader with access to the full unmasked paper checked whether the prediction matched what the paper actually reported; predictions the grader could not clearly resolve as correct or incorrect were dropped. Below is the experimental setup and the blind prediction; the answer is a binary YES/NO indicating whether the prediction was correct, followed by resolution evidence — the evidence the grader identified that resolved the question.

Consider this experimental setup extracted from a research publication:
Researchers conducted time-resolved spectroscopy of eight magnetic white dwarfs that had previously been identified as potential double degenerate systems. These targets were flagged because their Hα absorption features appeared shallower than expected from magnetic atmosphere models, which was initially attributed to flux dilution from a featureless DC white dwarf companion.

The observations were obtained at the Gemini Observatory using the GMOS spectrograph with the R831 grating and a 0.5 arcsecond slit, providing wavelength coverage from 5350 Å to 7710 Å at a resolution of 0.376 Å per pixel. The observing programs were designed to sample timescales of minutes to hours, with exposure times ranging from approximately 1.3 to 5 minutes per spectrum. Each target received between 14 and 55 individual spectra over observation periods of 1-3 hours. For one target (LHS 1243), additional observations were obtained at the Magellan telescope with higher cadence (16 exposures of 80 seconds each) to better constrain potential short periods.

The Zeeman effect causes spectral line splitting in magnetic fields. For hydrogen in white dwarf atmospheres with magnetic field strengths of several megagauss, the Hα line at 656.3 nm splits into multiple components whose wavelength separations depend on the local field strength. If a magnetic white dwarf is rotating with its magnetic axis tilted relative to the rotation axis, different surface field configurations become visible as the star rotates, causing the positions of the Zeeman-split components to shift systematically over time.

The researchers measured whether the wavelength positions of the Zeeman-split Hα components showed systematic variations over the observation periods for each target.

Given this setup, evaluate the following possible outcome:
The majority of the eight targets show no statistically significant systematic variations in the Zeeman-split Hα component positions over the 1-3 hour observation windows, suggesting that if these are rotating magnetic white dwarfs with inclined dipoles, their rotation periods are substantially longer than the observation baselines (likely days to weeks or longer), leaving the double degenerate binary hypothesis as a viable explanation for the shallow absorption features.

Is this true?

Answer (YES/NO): NO